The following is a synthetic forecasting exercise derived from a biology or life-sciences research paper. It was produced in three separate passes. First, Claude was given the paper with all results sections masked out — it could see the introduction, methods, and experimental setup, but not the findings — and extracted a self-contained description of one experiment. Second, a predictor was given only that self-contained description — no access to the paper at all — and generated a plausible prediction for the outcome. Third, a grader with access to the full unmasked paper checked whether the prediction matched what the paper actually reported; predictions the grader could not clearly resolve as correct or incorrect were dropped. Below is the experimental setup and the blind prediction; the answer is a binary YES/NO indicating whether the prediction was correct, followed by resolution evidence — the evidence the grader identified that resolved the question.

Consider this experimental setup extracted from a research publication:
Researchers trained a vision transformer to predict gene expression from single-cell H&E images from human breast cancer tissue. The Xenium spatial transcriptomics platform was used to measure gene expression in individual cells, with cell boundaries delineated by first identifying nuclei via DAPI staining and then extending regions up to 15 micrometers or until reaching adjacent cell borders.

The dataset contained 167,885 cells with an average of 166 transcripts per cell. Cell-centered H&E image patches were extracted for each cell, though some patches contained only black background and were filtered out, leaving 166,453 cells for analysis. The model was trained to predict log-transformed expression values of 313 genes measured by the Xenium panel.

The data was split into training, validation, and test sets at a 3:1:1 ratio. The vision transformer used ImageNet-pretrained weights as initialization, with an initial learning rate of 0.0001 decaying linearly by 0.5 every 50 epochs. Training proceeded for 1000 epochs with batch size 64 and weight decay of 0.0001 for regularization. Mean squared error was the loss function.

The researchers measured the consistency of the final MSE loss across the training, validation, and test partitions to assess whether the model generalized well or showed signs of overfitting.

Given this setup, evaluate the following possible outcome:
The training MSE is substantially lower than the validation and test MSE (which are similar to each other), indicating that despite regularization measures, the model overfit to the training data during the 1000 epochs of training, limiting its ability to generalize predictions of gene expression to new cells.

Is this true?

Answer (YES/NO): NO